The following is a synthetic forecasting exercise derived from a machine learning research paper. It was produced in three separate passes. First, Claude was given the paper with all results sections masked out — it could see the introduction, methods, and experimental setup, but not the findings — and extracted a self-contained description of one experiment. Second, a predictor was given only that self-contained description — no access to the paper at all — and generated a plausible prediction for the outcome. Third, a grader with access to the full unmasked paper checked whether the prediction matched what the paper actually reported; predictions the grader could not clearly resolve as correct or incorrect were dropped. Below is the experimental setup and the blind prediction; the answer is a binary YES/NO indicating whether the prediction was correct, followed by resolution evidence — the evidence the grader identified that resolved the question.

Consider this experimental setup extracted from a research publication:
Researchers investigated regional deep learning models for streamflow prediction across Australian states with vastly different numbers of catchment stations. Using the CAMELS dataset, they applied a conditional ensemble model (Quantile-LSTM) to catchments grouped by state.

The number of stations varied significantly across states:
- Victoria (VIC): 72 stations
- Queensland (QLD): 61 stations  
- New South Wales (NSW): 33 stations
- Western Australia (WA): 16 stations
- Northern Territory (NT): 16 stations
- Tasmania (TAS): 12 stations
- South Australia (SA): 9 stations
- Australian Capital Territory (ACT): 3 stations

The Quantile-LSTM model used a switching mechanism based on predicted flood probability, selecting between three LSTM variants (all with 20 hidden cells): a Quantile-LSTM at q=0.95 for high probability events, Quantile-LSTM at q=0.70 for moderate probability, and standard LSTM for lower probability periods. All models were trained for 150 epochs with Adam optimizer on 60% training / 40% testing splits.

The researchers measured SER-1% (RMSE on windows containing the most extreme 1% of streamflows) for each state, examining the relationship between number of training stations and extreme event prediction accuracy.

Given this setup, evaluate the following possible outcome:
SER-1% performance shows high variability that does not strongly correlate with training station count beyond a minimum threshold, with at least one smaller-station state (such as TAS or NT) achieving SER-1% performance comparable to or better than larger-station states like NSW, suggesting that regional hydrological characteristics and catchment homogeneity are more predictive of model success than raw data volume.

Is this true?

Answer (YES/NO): YES